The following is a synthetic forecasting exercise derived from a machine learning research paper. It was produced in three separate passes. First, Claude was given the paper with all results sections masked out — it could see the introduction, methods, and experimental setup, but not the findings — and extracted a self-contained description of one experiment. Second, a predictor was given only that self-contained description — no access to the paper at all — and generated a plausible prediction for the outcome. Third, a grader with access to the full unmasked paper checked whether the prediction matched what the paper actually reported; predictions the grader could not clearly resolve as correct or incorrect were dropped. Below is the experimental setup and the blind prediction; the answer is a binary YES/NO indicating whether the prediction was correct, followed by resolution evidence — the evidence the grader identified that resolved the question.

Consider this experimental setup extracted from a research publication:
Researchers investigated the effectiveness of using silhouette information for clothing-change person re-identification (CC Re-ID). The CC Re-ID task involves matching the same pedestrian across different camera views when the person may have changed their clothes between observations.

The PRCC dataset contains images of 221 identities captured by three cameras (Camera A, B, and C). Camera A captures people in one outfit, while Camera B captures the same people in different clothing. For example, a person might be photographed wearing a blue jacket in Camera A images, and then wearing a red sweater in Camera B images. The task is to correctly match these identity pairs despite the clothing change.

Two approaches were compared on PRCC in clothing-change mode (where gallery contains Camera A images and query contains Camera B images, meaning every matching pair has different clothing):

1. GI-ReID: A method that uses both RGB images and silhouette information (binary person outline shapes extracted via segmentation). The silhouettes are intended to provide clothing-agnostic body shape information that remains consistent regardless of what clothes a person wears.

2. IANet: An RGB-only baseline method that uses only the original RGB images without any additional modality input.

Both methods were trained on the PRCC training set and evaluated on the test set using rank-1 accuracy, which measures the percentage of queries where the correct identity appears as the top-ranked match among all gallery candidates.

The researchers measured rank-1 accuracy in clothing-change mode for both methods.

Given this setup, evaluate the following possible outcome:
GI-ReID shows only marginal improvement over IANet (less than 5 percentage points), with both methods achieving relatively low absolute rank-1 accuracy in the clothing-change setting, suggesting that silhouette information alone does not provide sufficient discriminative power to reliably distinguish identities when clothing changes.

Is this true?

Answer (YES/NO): NO